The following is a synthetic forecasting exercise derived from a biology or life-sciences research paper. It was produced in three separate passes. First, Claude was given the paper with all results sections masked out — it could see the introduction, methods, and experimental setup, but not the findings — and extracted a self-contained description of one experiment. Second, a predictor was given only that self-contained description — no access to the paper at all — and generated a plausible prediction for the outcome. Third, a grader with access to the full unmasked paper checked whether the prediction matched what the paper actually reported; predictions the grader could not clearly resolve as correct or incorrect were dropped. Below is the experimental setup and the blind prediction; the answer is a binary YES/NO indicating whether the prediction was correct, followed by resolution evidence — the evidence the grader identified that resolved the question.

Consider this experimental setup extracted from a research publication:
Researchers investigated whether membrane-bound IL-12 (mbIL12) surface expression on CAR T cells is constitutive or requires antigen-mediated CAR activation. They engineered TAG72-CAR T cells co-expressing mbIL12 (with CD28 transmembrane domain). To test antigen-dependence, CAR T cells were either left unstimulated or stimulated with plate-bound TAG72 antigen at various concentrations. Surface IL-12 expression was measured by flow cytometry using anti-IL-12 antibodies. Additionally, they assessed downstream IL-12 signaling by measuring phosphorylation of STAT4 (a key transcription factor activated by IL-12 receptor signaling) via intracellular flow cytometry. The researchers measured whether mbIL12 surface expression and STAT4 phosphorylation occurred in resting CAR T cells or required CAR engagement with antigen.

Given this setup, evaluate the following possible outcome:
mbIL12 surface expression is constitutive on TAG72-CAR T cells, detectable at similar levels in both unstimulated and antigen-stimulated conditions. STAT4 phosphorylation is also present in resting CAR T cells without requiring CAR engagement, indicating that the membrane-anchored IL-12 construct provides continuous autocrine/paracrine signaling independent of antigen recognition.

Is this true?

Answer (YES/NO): NO